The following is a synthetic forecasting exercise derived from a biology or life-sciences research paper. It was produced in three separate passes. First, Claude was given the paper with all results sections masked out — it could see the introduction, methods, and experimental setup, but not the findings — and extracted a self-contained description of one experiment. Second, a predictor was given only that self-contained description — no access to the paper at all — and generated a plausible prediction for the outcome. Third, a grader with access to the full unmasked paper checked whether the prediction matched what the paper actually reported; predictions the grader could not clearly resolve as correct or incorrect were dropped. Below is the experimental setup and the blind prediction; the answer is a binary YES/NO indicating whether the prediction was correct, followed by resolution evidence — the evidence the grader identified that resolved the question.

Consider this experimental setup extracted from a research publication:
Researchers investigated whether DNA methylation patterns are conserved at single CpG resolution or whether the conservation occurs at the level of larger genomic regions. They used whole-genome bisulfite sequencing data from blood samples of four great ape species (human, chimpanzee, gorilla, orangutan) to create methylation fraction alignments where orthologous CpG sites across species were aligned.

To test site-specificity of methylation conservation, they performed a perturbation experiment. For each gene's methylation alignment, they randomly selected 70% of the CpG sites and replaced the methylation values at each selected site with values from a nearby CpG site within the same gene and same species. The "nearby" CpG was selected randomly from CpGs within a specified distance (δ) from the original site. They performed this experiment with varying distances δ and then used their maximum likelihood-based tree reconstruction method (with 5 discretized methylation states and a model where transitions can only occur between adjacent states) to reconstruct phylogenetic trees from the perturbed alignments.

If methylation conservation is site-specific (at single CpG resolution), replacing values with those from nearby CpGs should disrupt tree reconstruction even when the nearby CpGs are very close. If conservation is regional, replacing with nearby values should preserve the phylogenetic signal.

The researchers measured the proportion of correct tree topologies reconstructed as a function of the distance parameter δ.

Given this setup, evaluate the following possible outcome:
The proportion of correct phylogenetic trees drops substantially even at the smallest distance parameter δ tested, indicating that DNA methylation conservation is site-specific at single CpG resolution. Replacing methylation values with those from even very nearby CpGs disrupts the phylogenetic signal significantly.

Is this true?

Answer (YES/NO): YES